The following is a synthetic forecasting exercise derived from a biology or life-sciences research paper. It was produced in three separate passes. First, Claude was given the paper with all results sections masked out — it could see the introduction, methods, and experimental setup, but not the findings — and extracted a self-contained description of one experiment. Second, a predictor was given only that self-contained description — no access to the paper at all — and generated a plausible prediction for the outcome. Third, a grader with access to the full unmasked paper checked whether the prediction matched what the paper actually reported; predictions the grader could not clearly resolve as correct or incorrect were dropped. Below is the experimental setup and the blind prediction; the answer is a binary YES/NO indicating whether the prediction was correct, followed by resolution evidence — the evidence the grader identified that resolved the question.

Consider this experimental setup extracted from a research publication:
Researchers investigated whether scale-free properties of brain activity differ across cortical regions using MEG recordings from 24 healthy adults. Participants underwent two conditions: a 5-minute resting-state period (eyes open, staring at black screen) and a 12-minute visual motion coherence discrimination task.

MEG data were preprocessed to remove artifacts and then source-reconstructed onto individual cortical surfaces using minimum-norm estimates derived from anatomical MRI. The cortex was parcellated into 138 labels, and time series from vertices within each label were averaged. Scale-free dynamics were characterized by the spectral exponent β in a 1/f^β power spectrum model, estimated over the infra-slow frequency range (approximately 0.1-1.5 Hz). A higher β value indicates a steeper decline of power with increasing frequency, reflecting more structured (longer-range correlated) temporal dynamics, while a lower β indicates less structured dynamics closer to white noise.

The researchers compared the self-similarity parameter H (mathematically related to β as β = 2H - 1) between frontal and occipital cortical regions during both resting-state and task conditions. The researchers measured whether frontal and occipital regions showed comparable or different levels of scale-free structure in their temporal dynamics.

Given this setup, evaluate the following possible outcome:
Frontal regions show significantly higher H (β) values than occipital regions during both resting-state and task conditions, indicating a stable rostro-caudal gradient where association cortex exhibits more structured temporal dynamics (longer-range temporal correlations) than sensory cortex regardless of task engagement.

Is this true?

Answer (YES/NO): YES